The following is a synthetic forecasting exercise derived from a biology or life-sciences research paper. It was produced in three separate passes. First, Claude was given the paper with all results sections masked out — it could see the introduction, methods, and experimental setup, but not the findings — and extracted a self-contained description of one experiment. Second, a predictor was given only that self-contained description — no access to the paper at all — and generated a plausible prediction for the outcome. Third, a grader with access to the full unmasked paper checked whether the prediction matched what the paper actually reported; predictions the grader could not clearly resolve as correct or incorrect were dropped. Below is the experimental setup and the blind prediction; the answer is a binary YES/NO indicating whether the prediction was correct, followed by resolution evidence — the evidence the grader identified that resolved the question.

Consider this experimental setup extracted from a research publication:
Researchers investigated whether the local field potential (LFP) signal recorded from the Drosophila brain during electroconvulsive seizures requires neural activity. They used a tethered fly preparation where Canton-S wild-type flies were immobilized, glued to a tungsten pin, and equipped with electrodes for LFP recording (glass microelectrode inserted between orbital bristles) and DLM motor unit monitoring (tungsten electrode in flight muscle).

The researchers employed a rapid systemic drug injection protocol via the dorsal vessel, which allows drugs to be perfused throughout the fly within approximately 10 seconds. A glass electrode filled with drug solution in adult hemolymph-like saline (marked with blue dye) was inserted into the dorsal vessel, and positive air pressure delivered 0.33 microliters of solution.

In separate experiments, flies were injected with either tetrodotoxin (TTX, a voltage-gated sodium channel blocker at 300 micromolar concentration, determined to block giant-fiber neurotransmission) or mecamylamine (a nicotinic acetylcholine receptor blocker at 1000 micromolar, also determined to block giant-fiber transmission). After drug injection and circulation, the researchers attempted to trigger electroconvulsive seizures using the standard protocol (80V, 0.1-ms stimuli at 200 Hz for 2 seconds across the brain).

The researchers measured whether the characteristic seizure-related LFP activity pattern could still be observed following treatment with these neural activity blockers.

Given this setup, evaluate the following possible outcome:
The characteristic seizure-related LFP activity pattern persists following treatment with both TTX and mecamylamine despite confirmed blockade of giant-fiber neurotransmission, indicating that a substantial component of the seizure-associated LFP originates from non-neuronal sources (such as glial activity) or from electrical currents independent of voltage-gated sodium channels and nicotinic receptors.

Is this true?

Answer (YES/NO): NO